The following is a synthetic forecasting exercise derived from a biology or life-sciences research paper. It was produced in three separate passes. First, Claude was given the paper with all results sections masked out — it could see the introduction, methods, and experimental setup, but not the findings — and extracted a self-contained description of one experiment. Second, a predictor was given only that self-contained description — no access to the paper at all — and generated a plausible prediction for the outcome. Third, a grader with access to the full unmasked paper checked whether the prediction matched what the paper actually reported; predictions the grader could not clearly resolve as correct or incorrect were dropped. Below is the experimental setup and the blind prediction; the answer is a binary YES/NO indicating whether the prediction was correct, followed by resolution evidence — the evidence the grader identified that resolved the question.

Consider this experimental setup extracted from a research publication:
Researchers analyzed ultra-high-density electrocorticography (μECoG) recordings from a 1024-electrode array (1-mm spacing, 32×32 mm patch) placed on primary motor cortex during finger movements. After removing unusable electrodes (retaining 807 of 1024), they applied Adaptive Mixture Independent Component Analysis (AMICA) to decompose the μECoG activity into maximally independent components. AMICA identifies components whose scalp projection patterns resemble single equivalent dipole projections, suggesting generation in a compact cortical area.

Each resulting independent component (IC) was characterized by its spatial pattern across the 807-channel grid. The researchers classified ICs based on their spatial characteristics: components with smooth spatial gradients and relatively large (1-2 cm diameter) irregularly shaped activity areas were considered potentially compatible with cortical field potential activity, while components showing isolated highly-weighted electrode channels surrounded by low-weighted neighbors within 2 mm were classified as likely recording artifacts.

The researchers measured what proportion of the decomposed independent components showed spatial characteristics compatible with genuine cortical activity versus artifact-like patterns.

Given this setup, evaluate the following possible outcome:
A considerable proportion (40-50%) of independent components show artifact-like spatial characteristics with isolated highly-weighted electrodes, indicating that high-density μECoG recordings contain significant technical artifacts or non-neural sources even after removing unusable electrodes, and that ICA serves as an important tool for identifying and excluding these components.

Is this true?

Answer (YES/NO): NO